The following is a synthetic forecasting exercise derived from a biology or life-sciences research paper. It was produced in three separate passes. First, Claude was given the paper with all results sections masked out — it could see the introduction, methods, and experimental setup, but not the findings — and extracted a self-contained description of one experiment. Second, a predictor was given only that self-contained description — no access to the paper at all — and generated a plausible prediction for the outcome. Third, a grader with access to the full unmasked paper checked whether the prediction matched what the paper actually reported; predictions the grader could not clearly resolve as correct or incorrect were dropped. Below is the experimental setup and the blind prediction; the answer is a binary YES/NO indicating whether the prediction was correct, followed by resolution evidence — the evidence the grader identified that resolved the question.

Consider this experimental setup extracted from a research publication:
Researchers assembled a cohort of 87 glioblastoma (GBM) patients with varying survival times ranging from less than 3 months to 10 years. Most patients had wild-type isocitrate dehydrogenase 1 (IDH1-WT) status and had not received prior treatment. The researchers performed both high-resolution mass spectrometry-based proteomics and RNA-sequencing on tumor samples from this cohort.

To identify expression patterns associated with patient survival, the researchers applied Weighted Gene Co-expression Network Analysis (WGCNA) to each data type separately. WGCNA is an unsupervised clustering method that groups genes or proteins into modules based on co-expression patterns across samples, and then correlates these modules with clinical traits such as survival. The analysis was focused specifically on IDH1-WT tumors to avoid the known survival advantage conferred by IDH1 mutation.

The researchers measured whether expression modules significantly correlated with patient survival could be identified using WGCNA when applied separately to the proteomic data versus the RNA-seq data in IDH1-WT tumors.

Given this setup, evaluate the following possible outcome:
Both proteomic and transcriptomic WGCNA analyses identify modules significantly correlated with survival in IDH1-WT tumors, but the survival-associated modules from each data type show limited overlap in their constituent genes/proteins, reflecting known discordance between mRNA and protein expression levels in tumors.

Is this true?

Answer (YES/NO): NO